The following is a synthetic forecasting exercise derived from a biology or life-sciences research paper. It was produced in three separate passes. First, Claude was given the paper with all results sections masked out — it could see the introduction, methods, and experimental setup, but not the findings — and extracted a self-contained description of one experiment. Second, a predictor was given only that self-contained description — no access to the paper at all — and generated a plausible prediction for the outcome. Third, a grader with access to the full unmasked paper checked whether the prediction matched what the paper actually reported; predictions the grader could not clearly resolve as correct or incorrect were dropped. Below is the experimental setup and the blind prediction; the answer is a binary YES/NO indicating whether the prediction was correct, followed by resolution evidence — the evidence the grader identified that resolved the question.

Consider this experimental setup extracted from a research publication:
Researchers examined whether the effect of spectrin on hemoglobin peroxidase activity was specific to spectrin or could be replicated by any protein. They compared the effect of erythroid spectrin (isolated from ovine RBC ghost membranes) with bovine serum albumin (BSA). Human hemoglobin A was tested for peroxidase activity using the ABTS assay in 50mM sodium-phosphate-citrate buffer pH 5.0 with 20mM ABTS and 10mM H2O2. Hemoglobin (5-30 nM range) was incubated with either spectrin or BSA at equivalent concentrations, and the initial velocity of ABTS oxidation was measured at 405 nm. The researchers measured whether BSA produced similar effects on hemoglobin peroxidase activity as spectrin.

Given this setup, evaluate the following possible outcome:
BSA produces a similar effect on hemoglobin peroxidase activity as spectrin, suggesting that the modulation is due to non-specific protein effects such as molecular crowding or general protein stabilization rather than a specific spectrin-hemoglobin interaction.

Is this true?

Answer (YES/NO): NO